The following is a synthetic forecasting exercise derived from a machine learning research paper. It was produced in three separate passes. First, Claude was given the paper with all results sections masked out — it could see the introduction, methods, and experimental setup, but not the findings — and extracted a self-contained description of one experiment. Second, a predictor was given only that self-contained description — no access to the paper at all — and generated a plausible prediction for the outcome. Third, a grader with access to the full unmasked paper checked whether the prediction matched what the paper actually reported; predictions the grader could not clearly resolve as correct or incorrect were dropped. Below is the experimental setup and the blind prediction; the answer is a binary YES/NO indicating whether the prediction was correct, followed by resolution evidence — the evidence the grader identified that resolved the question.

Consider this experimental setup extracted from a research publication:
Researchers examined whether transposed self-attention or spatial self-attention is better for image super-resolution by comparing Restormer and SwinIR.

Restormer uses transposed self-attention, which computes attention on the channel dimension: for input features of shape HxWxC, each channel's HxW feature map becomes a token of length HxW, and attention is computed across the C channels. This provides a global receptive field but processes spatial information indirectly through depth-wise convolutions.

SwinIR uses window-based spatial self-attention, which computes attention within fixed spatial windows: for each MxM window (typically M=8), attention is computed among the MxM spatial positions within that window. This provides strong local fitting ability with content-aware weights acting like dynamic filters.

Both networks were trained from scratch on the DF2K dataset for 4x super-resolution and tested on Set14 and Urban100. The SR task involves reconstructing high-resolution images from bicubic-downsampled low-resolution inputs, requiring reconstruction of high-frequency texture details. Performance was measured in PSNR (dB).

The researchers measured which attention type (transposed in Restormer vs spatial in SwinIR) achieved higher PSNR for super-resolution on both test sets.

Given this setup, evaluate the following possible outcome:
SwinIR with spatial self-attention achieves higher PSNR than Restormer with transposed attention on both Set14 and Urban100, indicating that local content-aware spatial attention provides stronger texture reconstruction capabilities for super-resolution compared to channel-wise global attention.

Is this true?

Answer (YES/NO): YES